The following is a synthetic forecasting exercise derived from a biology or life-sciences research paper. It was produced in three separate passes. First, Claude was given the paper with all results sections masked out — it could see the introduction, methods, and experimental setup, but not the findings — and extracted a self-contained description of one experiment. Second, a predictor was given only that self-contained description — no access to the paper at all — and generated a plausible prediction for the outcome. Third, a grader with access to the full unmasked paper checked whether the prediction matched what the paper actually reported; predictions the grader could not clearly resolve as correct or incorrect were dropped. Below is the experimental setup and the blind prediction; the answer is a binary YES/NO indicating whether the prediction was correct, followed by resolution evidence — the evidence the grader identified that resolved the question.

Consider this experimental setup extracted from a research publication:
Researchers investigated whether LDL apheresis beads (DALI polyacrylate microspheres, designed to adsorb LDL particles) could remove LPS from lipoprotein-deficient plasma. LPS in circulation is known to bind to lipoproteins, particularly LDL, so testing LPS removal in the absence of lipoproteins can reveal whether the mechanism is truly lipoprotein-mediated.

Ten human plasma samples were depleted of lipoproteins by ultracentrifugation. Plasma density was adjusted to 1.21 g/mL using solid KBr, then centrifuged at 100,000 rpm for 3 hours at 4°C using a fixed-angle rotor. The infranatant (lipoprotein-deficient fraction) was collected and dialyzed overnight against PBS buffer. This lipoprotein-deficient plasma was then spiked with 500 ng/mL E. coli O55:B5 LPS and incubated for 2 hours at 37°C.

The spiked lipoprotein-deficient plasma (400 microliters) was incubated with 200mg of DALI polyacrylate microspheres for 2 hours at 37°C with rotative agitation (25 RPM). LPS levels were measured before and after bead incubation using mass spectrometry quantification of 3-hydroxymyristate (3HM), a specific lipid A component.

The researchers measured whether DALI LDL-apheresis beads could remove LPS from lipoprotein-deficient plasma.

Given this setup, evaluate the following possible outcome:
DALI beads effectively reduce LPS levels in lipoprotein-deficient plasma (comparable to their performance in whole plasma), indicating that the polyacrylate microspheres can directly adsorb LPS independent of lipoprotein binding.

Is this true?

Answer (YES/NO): NO